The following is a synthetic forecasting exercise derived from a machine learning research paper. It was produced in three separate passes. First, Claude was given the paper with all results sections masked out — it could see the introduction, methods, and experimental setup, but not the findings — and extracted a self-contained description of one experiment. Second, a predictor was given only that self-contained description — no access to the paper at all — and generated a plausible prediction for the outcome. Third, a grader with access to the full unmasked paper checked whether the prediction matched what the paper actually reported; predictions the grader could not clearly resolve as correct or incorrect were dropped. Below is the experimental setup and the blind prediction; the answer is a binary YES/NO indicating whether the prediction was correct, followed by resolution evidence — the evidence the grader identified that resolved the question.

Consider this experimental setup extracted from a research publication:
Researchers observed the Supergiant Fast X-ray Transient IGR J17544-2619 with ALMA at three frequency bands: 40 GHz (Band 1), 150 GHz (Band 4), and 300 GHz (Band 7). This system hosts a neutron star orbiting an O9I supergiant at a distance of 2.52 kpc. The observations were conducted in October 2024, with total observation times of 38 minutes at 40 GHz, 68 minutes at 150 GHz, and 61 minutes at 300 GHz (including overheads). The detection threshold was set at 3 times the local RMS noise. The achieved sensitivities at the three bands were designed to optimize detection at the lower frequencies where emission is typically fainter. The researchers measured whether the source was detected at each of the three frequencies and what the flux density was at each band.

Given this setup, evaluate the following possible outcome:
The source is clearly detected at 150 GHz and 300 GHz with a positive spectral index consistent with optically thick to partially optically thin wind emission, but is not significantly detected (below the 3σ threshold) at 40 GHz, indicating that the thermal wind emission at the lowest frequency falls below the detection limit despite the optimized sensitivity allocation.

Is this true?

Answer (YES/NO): YES